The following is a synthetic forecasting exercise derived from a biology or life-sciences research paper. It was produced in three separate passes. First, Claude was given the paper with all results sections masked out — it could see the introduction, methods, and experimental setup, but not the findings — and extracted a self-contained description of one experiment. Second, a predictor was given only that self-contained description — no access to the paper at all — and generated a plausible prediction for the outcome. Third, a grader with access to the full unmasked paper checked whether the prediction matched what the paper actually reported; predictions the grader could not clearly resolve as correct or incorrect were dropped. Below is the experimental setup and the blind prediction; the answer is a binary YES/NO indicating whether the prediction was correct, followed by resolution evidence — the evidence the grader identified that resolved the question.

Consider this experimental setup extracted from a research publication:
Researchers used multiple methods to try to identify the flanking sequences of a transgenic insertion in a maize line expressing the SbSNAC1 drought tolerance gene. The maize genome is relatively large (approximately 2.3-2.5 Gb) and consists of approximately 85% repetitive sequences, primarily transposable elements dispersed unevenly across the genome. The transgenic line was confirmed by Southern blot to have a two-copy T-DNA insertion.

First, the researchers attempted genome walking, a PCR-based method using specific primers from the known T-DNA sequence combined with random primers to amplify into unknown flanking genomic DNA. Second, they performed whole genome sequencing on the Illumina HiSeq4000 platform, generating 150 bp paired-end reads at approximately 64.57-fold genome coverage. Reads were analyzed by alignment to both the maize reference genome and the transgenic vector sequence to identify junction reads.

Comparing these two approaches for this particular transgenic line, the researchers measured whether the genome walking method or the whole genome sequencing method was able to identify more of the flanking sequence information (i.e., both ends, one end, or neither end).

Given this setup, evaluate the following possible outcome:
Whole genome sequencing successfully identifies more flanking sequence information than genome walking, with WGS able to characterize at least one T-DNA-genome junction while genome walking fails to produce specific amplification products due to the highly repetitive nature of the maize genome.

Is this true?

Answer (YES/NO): NO